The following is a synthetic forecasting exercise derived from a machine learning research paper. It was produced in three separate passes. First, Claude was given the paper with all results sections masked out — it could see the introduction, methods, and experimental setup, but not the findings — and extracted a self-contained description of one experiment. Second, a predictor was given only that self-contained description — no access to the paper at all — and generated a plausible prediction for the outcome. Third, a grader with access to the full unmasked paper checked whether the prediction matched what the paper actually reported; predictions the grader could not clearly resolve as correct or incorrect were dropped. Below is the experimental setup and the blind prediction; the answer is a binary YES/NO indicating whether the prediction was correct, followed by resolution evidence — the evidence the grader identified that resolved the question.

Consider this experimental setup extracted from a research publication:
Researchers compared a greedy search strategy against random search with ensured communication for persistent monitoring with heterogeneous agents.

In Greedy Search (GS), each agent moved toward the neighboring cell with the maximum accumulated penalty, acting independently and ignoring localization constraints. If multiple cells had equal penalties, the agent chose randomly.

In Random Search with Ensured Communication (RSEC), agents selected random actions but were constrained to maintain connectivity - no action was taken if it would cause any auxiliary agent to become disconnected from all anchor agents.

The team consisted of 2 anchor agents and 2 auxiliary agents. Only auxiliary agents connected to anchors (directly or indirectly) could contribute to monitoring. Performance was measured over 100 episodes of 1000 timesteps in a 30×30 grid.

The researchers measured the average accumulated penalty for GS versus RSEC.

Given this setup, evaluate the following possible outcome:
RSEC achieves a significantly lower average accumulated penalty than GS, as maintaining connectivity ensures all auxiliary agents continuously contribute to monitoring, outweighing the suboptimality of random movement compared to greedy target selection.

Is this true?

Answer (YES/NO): NO